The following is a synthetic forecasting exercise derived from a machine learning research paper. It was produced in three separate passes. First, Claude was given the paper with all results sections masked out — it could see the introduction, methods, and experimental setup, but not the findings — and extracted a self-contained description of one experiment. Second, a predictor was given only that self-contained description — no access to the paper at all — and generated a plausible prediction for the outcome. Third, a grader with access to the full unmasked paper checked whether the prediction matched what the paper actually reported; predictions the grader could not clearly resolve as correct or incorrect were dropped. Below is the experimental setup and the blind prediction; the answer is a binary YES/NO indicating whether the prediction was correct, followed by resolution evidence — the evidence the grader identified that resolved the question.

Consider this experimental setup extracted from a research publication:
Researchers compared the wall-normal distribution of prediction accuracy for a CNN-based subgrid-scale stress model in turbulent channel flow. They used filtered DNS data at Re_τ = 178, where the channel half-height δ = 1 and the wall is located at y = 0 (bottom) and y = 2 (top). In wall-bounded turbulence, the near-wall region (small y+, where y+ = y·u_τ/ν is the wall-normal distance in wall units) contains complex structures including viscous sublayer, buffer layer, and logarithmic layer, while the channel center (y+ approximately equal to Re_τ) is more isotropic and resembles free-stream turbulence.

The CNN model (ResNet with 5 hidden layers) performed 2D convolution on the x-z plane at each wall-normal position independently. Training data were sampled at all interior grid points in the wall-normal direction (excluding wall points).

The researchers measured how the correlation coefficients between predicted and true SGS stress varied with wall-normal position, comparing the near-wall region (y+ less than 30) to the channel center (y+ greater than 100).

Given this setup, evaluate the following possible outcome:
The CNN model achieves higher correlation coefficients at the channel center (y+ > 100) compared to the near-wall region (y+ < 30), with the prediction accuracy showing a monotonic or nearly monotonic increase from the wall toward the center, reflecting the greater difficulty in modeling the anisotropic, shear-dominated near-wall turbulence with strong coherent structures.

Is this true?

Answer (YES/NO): NO